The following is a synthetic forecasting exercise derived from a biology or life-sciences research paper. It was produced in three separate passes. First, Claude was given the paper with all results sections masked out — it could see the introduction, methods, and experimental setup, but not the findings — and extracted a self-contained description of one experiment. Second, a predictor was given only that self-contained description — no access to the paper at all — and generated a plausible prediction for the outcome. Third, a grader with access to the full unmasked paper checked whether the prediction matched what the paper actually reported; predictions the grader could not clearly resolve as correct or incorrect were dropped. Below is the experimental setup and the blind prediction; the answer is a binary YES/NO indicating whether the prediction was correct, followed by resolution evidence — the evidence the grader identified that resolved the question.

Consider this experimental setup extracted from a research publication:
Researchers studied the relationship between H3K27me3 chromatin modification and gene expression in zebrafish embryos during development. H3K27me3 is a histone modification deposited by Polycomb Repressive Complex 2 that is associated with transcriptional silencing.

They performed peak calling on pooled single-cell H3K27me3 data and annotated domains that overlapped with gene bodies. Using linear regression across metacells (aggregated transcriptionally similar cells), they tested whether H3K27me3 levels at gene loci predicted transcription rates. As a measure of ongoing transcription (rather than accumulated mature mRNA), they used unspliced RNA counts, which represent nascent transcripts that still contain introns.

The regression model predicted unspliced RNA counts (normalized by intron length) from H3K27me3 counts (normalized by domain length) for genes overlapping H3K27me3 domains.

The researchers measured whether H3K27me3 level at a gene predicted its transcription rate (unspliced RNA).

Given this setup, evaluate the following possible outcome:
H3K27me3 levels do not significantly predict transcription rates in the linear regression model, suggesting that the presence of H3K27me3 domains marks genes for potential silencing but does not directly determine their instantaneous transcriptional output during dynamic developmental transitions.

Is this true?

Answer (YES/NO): NO